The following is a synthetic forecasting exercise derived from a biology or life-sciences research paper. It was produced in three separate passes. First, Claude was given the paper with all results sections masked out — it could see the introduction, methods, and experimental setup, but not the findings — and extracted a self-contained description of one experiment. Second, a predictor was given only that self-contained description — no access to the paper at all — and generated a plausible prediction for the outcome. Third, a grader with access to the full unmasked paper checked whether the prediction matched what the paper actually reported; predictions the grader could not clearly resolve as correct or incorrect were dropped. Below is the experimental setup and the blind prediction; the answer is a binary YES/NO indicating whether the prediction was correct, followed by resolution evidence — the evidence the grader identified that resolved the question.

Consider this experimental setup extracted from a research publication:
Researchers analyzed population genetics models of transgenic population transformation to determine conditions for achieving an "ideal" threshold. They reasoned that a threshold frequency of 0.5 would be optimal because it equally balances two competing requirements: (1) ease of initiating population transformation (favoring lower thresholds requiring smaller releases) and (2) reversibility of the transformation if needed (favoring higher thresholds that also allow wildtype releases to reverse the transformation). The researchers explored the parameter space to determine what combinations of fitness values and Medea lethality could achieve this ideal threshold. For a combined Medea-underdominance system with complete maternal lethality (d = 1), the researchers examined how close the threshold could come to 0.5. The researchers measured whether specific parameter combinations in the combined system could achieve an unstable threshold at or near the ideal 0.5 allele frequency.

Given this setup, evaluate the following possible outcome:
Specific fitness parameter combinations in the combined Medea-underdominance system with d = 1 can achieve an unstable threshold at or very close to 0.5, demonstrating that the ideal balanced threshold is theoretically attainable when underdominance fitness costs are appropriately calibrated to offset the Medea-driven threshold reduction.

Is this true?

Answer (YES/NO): YES